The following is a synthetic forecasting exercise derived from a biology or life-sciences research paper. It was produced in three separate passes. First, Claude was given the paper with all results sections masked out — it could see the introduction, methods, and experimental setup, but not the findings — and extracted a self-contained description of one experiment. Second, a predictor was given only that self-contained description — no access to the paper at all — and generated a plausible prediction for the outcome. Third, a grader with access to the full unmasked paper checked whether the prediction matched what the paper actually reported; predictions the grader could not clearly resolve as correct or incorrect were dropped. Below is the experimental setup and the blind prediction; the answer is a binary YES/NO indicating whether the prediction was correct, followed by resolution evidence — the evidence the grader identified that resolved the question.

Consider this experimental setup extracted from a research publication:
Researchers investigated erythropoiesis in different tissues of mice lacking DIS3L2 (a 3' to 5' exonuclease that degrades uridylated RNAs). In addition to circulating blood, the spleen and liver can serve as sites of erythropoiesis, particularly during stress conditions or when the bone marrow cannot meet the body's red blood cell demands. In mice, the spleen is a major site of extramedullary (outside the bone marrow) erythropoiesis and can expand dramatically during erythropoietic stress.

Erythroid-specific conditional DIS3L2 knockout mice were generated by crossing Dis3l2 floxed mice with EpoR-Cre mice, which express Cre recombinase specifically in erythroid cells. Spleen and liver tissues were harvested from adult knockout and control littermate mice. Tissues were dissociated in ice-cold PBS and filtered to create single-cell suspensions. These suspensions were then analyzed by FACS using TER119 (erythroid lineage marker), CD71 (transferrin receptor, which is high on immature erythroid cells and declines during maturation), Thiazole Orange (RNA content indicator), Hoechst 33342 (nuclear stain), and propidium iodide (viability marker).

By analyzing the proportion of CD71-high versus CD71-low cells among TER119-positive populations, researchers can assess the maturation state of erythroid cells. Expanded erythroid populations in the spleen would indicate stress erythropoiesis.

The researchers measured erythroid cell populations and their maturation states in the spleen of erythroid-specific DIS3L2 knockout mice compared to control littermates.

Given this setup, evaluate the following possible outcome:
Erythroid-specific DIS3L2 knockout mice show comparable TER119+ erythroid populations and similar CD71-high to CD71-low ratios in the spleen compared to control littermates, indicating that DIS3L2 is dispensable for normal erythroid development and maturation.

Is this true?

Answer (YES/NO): NO